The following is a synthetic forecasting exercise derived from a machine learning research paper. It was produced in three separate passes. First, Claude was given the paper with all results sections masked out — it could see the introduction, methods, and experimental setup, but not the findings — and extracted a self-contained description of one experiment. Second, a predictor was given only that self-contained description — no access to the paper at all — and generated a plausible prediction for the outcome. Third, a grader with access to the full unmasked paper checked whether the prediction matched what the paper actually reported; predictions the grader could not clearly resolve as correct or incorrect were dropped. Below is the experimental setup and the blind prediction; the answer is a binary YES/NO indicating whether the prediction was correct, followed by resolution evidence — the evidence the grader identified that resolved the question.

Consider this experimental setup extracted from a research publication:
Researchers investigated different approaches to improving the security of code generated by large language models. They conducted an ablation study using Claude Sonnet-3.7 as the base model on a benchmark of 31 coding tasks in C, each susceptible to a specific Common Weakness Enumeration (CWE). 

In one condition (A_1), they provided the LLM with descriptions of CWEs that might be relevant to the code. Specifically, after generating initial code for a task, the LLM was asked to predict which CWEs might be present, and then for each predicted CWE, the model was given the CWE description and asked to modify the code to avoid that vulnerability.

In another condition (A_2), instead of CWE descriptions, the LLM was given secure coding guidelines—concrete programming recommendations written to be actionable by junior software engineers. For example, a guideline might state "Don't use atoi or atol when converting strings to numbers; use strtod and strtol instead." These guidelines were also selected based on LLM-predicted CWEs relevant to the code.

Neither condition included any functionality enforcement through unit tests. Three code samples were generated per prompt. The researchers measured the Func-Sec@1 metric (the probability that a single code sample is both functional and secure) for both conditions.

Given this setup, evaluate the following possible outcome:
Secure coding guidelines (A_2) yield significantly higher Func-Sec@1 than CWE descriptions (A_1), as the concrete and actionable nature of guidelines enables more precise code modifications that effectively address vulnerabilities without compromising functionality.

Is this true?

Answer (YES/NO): NO